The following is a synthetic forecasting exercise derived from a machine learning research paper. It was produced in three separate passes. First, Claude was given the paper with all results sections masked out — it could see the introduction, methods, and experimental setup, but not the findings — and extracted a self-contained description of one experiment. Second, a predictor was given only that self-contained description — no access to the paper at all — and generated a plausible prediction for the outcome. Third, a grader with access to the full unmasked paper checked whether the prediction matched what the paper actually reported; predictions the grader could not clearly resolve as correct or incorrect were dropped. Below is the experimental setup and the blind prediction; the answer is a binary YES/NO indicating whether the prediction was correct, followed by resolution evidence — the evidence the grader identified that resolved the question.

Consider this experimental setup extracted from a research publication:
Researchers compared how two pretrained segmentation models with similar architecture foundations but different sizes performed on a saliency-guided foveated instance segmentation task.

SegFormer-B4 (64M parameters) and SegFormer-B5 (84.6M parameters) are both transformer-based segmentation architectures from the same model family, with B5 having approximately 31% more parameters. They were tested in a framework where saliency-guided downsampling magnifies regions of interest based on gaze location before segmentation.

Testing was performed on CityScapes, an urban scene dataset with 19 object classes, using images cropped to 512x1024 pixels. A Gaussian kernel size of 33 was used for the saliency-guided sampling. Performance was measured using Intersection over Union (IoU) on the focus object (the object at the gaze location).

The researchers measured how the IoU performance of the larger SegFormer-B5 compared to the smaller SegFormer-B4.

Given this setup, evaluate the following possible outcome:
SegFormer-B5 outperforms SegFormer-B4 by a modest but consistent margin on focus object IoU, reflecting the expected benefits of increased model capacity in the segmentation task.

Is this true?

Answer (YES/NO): YES